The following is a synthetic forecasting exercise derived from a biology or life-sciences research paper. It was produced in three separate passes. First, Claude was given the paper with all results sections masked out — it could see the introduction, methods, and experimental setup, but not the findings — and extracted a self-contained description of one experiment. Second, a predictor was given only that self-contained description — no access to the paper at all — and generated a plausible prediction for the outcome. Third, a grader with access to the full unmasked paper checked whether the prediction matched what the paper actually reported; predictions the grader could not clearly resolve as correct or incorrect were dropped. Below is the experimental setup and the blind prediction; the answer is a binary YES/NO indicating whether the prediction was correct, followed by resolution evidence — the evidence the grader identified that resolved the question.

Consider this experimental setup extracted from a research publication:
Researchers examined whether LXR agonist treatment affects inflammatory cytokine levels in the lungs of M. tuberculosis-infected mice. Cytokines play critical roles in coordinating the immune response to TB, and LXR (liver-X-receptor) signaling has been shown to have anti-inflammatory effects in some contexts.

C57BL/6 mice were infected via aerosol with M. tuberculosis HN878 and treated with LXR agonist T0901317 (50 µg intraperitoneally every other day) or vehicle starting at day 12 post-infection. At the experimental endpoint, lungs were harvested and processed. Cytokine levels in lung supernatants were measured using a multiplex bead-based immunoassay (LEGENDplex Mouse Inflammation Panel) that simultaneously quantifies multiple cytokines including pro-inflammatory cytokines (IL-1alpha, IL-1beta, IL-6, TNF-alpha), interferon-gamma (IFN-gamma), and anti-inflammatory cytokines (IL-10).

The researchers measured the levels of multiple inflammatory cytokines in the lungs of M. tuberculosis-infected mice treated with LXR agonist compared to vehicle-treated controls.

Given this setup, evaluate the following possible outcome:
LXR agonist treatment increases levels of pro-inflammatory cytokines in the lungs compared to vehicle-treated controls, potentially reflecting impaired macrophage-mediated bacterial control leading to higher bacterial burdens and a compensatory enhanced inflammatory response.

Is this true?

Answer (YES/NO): NO